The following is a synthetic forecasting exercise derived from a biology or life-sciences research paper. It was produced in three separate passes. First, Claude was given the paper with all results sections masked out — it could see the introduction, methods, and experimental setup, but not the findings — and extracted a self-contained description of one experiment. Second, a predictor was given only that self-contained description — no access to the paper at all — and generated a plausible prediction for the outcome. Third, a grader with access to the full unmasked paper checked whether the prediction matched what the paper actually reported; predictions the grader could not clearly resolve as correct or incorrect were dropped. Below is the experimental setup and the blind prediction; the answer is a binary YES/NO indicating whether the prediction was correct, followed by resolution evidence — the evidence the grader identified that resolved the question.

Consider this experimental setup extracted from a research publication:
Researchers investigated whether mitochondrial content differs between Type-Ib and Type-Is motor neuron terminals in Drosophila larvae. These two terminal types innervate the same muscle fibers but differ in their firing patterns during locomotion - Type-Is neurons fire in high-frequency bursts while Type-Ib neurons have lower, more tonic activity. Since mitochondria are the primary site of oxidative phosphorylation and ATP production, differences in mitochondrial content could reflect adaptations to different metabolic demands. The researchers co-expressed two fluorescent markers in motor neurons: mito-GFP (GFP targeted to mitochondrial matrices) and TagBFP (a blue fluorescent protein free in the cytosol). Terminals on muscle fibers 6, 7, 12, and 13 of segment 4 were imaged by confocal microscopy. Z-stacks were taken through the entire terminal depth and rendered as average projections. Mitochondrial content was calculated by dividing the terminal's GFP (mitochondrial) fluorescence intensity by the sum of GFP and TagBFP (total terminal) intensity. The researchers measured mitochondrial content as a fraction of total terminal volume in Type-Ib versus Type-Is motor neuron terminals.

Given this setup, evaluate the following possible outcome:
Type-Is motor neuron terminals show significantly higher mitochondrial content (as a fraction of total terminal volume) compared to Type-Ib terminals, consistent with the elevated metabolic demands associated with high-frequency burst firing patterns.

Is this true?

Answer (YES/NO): NO